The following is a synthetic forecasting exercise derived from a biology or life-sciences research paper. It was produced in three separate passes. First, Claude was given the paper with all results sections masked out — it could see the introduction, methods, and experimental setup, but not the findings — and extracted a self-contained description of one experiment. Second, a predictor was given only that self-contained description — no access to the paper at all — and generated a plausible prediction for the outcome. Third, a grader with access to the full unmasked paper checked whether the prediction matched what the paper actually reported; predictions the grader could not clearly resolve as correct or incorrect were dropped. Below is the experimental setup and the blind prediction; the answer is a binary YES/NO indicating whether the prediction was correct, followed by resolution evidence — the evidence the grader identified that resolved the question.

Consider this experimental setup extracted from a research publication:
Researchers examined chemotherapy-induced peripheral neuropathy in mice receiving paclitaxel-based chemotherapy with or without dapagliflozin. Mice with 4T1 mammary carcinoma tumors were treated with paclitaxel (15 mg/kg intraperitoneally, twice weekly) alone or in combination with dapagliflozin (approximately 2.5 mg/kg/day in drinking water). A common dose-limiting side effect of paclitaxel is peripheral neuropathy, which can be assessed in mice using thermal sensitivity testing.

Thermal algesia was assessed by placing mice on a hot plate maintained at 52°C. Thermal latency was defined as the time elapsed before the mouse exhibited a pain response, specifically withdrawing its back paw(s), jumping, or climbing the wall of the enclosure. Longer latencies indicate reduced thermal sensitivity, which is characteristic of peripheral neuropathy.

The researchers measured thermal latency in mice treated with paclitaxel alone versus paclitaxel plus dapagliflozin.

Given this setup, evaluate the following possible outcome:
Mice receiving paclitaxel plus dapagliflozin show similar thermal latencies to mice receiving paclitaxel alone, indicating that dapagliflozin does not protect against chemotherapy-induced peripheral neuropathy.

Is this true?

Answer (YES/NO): YES